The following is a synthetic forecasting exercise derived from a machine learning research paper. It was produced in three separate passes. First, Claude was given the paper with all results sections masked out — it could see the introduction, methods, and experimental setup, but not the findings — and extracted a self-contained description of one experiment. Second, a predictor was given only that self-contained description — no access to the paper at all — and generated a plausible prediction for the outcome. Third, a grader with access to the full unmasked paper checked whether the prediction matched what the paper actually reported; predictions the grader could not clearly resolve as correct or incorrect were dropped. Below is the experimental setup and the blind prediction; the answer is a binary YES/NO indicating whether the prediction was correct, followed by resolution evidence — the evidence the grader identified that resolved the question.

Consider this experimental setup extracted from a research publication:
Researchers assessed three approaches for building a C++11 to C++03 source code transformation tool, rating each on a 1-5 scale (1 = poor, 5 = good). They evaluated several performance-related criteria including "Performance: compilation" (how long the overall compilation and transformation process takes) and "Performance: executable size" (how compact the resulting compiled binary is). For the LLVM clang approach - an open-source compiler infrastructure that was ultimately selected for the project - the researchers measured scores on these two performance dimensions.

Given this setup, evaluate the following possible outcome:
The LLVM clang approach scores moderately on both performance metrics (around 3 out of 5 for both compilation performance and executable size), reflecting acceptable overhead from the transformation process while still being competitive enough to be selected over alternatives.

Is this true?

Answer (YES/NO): NO